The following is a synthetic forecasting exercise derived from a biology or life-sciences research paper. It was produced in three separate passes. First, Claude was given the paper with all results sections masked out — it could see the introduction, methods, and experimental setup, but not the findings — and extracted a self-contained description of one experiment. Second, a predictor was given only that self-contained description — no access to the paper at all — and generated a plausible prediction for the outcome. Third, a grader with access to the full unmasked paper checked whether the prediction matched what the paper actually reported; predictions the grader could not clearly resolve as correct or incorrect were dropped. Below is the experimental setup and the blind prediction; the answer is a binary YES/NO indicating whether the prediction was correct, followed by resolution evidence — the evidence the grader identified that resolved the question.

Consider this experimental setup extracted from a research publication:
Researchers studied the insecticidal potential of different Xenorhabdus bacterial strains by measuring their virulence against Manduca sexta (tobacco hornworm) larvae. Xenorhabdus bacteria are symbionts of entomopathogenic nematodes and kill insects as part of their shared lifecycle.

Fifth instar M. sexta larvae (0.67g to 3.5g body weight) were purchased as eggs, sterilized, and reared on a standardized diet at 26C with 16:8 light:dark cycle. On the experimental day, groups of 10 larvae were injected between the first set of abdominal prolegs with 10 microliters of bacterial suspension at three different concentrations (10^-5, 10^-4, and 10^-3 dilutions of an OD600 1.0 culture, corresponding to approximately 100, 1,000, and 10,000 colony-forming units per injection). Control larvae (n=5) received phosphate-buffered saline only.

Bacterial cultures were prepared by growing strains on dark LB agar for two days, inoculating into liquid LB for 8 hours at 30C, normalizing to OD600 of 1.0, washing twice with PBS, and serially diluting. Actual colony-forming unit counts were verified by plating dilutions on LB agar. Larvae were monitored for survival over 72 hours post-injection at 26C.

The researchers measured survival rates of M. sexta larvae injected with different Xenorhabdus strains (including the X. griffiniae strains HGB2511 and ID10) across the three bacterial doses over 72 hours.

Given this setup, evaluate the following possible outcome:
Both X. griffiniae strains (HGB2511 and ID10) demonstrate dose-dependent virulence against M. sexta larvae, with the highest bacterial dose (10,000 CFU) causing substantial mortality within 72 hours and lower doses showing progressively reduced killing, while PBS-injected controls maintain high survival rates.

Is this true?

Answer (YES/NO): NO